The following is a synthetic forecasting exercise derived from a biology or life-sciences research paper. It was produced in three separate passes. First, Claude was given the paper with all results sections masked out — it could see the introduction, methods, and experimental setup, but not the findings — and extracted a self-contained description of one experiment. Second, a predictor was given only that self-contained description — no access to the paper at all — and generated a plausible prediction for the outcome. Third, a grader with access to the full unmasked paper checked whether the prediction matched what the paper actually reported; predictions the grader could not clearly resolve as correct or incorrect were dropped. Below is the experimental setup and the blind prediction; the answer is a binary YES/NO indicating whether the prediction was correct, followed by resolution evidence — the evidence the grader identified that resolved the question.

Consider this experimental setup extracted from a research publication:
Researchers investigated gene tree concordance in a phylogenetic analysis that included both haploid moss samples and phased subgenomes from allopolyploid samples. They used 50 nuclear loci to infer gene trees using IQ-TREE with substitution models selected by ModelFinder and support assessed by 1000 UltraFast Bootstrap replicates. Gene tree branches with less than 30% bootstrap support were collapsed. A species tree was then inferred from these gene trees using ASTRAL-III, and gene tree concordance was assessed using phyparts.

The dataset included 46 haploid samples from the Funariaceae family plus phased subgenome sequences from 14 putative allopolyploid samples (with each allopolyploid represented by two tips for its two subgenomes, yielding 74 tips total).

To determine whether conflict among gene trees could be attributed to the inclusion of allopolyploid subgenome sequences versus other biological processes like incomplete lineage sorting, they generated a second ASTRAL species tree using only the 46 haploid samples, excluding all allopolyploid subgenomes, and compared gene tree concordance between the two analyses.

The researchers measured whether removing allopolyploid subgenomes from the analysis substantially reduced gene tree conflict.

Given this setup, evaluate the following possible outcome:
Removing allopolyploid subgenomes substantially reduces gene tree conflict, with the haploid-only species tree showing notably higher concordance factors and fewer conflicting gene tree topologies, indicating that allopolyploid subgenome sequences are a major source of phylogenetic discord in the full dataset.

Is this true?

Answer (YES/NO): YES